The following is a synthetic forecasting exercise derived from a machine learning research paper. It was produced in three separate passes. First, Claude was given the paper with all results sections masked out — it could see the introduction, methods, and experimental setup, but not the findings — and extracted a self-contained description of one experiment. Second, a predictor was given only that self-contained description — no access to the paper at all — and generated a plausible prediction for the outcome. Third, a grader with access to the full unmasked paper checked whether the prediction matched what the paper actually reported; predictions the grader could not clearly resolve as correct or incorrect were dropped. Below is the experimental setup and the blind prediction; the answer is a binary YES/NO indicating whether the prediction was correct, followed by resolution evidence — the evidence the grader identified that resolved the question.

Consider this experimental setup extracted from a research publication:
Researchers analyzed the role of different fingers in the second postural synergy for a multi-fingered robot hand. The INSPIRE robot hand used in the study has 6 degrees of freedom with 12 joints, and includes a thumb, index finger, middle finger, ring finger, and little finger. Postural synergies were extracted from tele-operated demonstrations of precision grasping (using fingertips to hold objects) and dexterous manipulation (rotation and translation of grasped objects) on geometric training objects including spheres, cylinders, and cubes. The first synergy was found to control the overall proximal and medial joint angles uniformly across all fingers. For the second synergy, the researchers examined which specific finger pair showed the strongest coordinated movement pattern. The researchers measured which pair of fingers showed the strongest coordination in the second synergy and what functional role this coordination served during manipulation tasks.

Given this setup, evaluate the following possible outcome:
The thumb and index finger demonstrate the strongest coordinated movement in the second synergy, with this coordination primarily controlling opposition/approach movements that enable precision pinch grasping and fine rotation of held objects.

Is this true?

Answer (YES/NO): YES